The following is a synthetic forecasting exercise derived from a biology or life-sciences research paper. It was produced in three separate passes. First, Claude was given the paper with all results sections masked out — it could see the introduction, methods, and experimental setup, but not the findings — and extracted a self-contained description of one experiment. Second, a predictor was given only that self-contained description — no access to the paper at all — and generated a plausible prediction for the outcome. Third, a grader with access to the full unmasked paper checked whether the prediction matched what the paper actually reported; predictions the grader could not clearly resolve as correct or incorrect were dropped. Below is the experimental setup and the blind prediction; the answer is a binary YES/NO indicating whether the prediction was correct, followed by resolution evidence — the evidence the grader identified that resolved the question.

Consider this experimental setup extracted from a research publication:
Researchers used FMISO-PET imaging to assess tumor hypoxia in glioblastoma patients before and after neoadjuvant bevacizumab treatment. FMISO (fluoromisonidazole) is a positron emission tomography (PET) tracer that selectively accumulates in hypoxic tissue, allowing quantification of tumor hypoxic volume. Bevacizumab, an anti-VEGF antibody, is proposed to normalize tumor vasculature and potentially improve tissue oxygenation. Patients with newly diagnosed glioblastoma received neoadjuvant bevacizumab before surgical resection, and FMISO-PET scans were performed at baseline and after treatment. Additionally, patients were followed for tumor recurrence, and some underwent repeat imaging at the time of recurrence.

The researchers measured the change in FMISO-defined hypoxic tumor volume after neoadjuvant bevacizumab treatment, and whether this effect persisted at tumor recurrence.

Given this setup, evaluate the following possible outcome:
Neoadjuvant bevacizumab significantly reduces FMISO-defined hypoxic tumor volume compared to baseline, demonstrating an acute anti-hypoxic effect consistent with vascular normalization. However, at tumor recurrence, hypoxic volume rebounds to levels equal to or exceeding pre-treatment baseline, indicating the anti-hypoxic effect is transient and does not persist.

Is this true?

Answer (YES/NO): YES